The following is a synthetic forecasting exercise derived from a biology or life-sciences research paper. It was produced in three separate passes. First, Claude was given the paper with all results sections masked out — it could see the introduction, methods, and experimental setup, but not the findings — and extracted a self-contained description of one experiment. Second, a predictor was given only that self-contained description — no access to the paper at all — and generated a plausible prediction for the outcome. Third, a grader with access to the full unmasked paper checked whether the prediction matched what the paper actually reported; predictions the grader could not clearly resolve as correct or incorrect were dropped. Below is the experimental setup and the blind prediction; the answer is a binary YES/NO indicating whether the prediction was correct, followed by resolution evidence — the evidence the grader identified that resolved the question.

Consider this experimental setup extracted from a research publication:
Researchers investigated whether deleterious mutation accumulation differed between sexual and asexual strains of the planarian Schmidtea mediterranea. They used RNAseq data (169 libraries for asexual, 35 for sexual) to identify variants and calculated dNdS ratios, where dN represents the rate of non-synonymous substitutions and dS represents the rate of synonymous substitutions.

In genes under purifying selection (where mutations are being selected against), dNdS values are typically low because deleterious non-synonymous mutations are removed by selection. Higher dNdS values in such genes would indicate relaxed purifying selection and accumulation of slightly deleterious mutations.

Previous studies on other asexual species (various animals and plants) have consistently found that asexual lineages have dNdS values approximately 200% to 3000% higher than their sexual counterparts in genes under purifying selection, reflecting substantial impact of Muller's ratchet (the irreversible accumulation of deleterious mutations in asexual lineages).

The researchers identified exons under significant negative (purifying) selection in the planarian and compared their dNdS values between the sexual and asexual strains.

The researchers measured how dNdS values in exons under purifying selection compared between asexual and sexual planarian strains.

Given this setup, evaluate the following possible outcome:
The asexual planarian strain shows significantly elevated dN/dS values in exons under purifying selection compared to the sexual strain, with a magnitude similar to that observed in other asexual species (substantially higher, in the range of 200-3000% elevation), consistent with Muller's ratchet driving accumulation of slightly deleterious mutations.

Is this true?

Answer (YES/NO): NO